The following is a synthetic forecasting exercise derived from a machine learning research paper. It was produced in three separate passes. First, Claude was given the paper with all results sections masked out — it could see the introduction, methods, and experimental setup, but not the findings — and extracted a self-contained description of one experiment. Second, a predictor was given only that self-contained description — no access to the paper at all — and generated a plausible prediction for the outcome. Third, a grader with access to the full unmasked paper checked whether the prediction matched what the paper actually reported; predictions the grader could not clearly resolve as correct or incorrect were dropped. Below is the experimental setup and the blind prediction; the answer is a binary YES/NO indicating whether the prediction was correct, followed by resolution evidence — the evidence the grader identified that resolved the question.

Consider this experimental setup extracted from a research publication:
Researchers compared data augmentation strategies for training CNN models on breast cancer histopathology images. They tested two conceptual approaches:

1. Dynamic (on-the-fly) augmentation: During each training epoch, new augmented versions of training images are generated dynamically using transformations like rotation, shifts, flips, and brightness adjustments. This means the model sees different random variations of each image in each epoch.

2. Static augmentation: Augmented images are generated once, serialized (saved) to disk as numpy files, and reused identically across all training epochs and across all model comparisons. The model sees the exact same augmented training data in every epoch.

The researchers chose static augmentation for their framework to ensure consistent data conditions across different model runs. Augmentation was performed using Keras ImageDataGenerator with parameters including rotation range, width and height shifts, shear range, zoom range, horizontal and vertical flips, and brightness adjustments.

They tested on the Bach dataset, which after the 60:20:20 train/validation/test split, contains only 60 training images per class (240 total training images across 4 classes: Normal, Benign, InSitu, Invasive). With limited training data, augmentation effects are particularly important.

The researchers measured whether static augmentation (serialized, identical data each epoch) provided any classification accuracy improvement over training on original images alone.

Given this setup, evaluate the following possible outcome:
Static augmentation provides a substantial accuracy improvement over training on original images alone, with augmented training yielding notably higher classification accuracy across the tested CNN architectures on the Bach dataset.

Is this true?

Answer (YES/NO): YES